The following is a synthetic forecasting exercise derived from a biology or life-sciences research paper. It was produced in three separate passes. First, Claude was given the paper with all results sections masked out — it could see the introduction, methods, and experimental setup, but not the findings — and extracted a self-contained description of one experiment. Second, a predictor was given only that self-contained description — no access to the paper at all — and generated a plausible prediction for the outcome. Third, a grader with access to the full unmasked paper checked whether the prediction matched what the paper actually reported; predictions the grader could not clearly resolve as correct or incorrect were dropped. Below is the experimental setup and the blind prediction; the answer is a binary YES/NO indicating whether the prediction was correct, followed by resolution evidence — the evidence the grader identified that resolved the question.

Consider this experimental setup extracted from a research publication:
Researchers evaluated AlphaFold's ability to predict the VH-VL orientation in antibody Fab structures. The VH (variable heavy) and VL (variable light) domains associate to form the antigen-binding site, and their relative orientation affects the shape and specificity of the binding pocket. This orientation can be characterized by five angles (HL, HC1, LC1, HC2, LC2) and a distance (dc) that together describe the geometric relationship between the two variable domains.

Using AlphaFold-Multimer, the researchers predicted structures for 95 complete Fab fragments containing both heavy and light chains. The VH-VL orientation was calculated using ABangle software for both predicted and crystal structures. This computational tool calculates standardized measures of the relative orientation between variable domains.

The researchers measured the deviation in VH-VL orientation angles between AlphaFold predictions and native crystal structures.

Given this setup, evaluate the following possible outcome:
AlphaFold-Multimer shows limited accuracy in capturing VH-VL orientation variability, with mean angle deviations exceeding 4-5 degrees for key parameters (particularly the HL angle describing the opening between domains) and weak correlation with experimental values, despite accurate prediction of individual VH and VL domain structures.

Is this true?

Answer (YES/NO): NO